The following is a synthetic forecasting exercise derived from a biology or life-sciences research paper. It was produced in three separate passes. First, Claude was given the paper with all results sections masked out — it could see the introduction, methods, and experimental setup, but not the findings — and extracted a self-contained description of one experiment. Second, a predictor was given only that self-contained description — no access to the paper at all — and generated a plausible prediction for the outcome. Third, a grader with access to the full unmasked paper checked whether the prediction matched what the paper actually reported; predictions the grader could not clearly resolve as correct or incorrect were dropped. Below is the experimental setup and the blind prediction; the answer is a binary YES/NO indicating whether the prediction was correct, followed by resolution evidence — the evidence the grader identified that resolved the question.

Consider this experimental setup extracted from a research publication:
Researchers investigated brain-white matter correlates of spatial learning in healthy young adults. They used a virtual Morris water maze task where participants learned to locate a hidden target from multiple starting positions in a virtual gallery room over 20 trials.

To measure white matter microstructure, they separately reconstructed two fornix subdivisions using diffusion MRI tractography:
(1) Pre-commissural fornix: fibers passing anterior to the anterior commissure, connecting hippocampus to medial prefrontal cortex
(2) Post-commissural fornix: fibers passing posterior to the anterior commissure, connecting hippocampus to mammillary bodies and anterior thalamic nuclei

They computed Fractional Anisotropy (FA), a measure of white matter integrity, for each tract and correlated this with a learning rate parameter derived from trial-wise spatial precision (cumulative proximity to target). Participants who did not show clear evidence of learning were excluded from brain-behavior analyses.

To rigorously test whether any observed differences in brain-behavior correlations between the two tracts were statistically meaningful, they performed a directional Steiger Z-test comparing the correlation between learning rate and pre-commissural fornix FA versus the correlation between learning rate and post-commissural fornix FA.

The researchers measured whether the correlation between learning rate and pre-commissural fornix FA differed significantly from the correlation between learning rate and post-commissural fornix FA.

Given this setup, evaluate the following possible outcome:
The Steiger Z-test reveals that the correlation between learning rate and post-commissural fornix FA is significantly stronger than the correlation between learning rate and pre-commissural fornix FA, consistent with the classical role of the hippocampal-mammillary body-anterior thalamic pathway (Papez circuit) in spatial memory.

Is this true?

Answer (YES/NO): NO